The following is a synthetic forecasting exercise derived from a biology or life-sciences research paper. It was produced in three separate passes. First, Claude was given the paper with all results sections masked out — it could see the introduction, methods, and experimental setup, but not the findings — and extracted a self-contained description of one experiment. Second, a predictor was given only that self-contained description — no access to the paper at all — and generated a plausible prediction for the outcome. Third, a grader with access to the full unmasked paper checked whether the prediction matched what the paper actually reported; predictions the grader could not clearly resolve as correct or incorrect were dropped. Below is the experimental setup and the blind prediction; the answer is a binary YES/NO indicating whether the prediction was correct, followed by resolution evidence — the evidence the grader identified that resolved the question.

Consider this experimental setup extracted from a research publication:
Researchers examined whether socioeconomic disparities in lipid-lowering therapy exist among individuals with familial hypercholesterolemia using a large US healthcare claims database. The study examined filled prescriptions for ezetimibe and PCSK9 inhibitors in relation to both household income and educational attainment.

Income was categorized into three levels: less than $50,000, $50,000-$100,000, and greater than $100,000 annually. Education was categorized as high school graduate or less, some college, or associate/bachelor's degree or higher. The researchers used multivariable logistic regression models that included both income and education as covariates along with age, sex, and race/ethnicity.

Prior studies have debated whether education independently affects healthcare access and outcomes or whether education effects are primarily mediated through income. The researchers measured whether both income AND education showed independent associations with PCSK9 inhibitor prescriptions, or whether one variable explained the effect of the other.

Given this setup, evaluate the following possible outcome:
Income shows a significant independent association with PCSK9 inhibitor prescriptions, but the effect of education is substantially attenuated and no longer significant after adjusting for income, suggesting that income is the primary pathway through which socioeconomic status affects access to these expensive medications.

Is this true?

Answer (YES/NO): NO